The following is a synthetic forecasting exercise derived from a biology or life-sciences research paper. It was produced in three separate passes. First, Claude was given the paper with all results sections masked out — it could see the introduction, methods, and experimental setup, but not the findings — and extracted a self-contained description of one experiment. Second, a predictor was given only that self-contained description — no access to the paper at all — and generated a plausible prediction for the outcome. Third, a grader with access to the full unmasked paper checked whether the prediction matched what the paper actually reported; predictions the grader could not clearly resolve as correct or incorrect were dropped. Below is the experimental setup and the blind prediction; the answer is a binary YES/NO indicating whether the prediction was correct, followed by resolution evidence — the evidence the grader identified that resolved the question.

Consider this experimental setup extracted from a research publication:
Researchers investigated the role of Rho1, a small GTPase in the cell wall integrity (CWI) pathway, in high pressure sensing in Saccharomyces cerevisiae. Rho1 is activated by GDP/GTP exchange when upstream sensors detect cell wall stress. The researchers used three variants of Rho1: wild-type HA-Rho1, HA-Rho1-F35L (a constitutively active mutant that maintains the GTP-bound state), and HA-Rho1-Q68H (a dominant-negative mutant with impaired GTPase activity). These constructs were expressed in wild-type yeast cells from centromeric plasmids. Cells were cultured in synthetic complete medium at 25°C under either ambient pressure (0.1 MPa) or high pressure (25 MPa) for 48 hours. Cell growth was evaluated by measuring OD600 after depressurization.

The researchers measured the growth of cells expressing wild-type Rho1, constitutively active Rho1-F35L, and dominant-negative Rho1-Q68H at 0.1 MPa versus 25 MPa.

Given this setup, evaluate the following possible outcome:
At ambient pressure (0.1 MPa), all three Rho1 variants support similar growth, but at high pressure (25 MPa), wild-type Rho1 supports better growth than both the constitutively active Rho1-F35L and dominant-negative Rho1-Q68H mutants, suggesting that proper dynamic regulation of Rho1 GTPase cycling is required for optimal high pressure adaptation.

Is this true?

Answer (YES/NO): NO